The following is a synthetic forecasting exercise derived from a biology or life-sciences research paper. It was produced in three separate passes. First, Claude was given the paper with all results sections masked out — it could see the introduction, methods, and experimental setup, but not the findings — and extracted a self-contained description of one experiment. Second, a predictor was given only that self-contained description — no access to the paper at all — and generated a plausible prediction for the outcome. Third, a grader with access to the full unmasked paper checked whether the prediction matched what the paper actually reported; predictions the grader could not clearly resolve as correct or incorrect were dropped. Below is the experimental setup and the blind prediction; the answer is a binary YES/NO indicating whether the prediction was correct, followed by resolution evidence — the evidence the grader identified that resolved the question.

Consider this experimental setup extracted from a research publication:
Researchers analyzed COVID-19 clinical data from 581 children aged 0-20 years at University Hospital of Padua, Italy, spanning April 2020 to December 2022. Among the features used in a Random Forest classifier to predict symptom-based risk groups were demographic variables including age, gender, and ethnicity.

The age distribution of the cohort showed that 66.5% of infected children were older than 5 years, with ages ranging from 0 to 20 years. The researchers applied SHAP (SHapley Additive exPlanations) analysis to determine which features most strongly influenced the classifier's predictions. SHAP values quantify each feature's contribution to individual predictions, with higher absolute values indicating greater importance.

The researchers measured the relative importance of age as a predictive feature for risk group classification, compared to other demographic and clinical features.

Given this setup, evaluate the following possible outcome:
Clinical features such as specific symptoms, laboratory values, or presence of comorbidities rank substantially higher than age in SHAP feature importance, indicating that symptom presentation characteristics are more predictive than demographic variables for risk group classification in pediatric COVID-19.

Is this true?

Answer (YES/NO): NO